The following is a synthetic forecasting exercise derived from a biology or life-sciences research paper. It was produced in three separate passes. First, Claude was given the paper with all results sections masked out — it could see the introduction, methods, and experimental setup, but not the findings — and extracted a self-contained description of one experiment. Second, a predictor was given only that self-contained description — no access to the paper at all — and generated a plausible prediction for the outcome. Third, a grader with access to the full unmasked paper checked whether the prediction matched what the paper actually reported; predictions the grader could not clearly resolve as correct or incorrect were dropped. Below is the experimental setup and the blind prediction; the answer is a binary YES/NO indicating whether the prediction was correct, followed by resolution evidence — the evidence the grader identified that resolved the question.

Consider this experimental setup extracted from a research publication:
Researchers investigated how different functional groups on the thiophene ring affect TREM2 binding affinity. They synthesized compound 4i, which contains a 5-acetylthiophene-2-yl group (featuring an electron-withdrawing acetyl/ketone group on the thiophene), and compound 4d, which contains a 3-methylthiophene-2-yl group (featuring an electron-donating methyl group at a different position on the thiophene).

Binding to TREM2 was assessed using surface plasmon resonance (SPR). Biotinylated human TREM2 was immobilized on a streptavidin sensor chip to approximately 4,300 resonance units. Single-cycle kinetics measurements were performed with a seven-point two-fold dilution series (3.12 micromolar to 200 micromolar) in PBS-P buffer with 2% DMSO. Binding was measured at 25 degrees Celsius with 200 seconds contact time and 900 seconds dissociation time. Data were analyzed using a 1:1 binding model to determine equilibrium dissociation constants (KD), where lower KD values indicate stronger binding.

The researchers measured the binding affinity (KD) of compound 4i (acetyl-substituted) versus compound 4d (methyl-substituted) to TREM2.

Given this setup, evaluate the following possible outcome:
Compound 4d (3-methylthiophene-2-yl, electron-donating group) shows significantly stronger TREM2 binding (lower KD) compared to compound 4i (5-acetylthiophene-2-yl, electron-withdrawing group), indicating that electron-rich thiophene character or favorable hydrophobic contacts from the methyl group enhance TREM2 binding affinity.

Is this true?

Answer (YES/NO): NO